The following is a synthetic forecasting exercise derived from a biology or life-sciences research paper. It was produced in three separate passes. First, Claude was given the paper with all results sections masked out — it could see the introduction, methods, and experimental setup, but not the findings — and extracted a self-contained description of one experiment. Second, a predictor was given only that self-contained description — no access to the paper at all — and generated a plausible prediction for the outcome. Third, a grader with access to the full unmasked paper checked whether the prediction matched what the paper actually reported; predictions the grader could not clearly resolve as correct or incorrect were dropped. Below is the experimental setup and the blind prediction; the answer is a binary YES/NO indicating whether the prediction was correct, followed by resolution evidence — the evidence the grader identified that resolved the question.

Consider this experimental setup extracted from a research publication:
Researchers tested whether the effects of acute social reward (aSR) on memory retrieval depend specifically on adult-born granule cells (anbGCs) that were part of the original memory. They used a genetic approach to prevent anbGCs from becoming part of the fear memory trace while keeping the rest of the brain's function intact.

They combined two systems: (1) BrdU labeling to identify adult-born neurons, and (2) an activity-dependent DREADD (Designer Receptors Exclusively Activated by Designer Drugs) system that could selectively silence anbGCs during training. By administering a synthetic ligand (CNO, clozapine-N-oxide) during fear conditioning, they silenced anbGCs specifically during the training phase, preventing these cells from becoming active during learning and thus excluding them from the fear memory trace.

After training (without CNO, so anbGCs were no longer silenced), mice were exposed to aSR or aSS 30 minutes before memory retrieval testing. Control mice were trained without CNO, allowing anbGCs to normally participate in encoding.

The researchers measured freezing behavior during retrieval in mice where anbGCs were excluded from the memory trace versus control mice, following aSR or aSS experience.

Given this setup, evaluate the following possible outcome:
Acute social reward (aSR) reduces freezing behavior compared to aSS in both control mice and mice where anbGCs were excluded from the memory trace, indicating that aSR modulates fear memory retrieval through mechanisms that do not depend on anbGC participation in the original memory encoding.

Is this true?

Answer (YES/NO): NO